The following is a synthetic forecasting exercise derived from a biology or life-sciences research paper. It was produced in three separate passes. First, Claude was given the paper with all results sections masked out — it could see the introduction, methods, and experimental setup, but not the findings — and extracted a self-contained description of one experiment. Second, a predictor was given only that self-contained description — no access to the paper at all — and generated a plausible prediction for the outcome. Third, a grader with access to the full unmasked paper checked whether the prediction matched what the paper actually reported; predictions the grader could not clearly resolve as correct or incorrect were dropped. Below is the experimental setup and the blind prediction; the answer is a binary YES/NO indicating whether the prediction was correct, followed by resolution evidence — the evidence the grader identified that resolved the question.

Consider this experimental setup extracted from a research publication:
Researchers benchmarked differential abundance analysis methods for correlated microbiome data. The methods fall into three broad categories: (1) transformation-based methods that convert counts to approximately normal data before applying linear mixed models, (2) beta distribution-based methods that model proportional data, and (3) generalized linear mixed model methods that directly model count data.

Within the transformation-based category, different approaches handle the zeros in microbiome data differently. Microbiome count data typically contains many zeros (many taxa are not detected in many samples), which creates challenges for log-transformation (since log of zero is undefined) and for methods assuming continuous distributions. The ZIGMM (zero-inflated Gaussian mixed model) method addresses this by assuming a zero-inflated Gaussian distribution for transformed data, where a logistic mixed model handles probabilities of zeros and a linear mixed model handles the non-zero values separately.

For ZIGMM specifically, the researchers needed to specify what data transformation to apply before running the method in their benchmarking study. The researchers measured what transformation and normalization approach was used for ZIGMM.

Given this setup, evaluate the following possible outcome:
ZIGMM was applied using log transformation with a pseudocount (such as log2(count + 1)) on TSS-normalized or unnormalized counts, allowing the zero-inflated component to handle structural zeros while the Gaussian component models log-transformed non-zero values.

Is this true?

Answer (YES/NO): NO